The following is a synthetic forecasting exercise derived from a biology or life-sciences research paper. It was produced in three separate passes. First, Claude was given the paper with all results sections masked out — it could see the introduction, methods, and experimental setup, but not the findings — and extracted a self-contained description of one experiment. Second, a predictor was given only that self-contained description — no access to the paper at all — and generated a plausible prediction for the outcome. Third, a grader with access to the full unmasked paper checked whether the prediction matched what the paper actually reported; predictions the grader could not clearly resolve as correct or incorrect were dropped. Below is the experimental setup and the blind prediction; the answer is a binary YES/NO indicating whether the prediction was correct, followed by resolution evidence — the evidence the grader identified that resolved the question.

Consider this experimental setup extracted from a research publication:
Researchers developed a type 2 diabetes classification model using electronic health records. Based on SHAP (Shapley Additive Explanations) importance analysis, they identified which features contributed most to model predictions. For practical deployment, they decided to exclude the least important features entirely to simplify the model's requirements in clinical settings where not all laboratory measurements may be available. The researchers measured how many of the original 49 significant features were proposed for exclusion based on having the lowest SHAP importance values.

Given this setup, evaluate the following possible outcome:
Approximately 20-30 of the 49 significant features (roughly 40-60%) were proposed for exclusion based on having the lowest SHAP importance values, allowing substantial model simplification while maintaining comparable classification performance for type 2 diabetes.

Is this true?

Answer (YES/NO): NO